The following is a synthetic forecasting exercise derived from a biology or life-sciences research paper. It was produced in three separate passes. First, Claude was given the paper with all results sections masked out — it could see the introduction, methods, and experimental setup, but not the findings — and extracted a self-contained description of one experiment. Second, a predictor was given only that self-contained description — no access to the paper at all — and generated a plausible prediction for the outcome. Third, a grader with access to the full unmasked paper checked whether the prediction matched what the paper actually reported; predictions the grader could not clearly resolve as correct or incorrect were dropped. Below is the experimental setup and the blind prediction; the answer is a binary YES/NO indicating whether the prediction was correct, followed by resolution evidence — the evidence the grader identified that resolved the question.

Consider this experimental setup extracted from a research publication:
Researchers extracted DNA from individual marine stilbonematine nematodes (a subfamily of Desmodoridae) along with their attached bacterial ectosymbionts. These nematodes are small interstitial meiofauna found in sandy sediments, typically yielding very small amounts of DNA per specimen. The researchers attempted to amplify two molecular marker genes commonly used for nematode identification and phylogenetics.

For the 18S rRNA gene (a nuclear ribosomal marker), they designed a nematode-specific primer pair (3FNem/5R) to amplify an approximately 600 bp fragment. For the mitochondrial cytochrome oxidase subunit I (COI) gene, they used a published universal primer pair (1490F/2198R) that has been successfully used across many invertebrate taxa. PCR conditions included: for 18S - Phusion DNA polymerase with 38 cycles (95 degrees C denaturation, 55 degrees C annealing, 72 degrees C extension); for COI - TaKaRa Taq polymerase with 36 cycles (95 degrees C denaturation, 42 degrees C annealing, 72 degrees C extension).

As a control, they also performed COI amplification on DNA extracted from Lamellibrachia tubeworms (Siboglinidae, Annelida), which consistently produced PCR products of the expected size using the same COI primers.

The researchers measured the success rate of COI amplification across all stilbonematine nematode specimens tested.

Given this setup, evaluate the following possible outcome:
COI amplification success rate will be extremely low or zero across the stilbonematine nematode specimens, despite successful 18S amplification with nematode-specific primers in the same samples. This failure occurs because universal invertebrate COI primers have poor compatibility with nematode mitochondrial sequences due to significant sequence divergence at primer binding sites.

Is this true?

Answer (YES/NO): YES